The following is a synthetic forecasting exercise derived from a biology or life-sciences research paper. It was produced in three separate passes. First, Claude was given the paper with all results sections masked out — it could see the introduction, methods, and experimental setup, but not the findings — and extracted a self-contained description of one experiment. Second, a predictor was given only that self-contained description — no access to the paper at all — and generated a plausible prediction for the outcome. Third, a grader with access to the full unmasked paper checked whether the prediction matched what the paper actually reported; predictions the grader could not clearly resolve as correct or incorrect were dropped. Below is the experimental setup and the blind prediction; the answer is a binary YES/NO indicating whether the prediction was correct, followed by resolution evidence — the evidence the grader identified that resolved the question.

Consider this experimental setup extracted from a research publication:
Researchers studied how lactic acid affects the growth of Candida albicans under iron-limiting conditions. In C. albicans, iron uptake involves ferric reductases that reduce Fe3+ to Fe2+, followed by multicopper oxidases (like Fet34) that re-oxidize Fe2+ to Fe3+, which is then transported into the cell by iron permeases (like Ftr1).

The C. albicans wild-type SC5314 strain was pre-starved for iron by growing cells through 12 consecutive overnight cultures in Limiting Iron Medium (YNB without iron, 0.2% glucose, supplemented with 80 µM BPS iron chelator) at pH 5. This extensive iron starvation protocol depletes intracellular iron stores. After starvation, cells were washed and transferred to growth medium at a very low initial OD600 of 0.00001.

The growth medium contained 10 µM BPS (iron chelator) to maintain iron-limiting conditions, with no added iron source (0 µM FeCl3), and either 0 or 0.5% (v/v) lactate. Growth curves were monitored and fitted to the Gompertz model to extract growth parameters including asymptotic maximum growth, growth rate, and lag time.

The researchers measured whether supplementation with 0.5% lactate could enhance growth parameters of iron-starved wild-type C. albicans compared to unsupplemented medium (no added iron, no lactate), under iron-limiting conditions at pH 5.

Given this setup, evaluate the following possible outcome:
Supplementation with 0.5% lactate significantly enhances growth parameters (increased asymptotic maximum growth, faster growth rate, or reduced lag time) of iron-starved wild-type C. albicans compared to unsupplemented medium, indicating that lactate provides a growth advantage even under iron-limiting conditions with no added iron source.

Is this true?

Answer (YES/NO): YES